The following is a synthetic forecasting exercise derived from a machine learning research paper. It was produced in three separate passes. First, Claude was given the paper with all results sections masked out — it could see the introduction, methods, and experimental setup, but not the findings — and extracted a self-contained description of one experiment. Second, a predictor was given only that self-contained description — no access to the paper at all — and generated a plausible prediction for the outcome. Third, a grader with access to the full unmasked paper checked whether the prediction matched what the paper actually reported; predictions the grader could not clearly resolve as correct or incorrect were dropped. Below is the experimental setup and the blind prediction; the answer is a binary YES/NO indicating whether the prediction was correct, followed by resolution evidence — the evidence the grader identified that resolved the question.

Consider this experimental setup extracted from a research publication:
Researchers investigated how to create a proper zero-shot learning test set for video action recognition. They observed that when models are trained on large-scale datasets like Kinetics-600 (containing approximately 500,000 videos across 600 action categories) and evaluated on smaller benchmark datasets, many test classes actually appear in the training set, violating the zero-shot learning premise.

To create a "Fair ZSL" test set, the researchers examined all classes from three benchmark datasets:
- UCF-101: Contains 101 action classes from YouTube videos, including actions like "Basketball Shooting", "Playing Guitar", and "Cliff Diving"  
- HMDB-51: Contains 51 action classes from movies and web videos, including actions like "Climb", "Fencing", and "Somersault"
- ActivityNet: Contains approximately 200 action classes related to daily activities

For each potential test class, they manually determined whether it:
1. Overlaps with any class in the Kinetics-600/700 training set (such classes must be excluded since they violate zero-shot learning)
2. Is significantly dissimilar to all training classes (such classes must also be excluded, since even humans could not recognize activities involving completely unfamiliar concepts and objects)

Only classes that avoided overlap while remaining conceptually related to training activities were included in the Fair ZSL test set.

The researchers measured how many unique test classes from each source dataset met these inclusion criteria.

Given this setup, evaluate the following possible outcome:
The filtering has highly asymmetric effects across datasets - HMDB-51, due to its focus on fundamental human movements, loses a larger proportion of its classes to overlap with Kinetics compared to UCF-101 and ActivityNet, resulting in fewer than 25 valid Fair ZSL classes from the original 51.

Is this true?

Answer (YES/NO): NO